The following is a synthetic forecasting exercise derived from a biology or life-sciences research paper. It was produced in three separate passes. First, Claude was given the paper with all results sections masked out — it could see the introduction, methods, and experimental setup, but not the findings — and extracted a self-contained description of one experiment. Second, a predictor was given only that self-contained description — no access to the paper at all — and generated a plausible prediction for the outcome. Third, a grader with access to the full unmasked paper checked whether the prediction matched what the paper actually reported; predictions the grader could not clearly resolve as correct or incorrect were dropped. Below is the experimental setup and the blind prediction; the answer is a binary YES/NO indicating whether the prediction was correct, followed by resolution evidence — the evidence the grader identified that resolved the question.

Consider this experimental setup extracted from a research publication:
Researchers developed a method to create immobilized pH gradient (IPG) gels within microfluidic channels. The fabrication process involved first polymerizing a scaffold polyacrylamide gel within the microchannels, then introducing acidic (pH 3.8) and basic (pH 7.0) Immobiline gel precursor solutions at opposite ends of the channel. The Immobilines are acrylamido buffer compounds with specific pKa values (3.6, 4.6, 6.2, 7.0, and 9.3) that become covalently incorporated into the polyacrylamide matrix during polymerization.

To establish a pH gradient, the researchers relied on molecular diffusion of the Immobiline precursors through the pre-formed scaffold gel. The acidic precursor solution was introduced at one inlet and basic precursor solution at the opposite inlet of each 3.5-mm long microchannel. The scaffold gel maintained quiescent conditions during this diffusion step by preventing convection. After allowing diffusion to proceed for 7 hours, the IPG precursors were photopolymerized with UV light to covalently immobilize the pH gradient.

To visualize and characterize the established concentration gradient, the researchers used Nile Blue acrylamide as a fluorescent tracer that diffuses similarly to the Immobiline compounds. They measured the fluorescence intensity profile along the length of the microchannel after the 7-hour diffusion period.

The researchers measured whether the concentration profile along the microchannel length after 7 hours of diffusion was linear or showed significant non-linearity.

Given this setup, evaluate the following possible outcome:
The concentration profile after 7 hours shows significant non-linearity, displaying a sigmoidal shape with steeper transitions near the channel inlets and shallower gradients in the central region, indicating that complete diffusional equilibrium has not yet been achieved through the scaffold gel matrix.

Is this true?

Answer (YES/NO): NO